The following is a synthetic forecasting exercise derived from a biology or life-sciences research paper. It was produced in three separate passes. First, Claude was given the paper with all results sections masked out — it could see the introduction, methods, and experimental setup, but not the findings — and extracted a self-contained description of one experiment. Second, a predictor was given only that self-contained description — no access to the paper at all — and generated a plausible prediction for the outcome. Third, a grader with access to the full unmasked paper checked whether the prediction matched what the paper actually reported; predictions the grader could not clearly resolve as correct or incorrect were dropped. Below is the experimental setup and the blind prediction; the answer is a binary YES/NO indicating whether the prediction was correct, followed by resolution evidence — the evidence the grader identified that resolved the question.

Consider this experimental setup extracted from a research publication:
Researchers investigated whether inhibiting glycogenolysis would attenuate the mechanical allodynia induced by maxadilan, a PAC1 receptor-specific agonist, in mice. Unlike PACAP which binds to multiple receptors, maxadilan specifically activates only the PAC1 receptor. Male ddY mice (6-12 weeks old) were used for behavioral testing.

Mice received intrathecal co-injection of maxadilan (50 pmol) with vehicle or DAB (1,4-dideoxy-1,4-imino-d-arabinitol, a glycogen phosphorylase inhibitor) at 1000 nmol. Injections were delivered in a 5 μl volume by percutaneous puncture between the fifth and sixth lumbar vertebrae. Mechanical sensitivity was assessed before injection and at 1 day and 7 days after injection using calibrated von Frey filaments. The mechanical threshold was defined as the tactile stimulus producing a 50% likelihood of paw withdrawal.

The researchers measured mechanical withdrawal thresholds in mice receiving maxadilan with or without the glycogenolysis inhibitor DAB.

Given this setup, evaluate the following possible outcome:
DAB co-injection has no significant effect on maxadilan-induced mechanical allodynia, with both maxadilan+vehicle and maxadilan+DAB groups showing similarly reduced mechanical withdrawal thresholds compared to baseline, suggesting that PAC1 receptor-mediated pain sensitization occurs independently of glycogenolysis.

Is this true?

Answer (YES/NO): NO